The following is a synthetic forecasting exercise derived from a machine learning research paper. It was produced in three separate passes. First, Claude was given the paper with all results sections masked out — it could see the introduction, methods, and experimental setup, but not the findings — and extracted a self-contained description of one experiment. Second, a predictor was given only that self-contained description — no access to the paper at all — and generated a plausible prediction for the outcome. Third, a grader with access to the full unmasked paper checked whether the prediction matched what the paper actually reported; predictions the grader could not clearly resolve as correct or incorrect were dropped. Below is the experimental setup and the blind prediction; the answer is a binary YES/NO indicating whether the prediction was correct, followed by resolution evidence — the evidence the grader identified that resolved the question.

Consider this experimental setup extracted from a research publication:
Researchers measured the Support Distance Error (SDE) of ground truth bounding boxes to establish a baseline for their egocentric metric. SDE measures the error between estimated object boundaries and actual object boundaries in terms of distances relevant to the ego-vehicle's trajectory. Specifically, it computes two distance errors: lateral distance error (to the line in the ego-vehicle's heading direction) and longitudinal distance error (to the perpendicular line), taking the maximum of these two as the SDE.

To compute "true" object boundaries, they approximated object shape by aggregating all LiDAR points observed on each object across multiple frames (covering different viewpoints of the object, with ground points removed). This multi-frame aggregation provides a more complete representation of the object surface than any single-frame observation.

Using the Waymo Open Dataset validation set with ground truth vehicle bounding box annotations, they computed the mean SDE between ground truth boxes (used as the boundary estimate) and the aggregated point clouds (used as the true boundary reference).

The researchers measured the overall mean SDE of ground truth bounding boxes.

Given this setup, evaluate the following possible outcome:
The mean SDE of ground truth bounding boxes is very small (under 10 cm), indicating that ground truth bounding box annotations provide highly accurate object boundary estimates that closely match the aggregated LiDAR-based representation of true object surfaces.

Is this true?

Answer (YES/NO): NO